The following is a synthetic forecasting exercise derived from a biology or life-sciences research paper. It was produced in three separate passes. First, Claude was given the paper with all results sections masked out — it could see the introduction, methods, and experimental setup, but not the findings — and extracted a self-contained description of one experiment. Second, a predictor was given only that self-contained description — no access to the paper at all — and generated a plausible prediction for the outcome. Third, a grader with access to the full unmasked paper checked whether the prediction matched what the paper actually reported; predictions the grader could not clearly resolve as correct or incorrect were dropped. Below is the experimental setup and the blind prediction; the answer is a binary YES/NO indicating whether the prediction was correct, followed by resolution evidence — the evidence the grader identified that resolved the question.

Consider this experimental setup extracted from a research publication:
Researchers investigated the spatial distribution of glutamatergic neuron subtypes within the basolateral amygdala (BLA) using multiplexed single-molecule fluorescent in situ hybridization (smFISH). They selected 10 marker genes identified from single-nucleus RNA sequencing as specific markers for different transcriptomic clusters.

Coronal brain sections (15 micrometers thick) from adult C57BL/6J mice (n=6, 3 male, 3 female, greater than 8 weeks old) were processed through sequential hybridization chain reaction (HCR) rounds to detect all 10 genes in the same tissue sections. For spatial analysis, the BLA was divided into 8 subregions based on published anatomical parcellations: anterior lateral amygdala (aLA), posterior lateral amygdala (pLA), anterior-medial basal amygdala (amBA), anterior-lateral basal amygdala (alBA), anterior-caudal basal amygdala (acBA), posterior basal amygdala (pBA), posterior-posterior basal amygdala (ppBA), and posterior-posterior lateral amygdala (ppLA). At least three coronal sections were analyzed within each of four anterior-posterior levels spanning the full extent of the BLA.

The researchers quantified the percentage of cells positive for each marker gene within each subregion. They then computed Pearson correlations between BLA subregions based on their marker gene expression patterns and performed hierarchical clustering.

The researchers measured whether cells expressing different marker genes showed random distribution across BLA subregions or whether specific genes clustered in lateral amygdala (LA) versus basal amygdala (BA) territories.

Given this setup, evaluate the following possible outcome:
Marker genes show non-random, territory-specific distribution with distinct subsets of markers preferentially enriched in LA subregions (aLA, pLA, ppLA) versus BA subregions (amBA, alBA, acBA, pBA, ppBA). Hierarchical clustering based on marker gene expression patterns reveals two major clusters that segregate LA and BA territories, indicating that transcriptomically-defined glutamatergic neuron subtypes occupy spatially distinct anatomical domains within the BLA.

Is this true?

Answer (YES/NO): YES